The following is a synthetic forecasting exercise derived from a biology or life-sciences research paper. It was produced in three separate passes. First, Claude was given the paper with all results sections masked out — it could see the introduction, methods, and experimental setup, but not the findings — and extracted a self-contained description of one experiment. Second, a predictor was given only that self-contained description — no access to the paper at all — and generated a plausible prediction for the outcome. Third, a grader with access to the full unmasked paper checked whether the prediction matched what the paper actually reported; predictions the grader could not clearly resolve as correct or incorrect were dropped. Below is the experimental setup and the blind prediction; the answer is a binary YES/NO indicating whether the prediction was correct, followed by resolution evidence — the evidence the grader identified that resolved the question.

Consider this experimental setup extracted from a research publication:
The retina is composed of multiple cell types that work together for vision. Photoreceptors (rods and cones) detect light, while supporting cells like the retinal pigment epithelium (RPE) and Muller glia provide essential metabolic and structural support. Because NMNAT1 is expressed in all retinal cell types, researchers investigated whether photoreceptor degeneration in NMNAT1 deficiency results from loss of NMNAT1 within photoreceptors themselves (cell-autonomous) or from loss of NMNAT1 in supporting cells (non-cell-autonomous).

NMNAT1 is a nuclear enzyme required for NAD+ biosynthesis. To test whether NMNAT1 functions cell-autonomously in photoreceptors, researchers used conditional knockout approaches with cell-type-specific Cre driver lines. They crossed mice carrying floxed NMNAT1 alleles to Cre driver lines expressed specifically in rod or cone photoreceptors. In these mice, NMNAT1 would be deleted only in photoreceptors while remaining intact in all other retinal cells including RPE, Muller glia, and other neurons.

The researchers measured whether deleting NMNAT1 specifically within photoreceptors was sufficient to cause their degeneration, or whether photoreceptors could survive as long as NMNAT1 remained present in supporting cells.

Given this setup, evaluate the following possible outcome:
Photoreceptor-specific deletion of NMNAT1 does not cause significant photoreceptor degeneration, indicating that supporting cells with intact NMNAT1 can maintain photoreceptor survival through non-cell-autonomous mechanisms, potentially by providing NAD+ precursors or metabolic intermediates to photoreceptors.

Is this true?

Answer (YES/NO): NO